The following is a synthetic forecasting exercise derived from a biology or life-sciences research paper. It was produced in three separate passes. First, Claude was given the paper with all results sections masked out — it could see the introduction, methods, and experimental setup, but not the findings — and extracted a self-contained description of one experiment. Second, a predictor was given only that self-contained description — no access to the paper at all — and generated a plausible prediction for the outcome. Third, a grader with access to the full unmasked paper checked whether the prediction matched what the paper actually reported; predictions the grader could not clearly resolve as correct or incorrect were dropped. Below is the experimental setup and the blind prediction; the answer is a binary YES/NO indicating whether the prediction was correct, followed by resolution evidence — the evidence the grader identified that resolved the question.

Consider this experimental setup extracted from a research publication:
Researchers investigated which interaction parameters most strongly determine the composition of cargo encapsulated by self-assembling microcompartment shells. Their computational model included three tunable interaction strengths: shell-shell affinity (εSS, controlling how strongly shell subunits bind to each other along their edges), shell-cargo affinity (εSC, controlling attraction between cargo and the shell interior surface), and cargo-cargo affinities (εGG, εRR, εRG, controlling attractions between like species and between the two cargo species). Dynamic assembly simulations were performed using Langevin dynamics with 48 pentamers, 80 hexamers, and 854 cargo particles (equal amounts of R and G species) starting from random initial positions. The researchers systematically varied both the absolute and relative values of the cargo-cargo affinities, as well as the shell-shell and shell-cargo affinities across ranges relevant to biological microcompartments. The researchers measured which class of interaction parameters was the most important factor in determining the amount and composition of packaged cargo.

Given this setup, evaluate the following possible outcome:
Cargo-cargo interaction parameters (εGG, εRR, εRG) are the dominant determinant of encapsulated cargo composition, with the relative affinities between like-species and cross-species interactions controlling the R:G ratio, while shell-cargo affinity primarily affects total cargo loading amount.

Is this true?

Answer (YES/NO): NO